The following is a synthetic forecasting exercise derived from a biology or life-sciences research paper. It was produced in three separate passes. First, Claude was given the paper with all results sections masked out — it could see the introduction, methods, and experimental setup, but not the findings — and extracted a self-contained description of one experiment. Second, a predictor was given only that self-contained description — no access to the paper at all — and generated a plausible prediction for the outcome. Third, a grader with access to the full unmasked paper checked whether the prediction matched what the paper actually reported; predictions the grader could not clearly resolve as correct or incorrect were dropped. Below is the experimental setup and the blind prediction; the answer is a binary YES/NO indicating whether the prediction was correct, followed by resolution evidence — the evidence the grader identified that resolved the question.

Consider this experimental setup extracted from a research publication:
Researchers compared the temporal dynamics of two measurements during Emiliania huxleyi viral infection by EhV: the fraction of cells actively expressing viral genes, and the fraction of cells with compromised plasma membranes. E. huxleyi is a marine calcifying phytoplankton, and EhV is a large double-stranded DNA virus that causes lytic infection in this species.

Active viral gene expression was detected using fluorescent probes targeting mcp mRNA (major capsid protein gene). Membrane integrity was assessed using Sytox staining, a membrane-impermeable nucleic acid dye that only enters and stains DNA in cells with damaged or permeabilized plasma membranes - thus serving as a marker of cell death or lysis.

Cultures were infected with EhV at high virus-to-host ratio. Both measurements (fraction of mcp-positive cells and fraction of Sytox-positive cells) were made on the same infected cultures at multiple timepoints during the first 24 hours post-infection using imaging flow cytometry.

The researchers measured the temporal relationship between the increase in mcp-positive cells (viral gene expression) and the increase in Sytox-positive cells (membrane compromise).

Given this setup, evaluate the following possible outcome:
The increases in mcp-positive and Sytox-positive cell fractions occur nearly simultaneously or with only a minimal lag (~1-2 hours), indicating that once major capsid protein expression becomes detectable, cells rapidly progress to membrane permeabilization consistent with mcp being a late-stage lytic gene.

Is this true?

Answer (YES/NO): NO